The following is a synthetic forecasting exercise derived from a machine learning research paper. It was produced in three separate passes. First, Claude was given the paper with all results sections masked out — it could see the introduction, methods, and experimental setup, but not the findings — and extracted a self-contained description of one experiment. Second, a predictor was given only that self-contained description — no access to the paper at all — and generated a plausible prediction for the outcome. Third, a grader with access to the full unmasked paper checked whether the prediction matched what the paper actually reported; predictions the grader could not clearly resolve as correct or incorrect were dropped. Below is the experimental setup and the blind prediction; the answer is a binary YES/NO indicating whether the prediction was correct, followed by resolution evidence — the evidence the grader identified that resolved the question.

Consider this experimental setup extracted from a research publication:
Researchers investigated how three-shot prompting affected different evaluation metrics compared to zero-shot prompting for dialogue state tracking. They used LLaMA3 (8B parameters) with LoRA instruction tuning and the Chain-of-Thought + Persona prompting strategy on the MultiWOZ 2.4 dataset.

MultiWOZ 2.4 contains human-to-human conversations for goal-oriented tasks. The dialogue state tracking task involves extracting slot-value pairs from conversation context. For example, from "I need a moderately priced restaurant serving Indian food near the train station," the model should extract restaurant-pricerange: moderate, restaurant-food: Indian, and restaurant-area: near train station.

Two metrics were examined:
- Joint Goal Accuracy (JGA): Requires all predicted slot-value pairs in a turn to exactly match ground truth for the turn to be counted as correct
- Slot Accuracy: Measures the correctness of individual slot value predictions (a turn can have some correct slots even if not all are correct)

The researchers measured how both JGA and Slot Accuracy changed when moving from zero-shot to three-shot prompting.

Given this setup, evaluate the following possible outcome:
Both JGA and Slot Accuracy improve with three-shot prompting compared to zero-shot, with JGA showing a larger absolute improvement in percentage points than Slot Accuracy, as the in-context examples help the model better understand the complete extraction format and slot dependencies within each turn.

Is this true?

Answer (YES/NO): NO